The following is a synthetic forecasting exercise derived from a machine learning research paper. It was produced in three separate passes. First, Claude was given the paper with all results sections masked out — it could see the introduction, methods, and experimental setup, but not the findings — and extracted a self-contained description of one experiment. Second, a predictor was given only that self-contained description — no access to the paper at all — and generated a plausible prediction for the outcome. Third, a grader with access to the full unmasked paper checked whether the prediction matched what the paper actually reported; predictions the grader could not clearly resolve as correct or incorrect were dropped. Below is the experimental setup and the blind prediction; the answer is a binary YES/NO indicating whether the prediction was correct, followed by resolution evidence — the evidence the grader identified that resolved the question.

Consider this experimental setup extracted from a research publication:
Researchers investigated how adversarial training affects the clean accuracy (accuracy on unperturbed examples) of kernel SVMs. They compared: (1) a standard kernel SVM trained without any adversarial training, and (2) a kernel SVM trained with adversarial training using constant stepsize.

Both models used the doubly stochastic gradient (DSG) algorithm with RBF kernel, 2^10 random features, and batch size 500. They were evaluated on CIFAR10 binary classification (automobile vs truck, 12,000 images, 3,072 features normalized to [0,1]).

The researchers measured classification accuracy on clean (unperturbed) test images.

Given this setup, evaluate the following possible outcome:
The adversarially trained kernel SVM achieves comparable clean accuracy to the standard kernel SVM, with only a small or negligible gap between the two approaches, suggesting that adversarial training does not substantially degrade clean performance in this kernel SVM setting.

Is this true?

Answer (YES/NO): YES